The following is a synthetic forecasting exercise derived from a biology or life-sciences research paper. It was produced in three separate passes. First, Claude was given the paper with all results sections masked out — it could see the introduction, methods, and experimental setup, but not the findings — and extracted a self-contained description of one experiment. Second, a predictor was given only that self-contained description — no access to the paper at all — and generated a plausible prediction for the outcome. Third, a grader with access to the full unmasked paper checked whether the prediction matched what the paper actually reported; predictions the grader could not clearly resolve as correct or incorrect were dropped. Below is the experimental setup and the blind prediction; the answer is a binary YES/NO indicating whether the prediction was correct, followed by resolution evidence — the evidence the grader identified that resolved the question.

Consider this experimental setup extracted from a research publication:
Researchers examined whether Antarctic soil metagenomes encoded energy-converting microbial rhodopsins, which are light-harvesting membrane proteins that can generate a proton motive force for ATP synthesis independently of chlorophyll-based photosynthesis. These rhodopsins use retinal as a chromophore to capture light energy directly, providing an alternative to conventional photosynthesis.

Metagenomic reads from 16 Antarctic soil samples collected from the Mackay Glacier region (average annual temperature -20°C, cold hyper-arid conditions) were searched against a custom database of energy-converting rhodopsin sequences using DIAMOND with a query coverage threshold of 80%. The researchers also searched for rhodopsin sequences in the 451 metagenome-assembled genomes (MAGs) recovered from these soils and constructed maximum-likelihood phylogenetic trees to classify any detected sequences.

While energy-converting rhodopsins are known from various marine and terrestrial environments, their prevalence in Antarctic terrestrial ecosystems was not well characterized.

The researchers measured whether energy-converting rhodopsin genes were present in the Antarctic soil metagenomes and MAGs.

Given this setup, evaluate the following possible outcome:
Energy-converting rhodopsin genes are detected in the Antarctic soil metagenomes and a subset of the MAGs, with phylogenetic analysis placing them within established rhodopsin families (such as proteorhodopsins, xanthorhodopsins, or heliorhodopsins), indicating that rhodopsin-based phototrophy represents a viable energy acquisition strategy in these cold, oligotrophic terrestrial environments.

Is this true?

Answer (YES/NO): NO